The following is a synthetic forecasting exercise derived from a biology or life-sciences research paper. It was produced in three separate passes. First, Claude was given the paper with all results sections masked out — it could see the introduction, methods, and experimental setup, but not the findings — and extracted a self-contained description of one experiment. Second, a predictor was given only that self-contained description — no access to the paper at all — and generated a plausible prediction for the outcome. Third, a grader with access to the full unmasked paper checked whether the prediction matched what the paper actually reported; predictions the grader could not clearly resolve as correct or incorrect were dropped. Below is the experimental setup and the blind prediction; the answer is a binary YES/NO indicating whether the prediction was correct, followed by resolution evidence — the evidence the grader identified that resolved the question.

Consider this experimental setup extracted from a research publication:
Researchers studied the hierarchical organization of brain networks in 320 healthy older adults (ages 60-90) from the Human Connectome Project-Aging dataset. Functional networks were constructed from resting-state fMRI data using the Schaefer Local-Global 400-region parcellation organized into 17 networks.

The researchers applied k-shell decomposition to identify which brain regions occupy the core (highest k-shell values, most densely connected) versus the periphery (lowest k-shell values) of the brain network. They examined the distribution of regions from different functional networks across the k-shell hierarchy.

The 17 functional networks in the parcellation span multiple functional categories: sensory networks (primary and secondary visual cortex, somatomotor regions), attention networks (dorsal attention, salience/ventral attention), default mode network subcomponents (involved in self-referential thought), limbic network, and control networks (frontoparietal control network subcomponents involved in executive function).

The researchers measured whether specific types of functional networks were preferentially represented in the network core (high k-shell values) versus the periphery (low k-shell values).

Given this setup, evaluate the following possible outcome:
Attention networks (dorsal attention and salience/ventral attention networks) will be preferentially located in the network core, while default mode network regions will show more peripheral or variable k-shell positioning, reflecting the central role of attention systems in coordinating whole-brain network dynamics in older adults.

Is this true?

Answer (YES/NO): NO